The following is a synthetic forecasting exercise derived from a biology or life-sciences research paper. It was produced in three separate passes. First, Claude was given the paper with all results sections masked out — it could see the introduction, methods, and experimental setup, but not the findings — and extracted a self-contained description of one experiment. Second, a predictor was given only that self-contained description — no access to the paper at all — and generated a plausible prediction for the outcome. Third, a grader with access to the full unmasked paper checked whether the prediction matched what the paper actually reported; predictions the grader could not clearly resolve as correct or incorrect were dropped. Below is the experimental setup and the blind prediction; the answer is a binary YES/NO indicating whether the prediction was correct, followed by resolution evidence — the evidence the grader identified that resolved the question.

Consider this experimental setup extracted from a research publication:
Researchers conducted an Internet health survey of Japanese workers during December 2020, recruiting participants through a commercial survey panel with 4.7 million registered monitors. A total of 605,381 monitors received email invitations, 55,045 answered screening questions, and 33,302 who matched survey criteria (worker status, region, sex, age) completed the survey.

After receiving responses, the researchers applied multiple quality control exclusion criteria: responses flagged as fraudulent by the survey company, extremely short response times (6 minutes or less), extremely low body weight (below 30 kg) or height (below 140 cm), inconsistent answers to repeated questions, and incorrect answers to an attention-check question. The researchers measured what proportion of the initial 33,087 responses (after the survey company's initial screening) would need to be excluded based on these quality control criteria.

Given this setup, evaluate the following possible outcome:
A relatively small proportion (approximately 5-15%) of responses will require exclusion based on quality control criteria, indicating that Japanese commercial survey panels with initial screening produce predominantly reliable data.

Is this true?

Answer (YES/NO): NO